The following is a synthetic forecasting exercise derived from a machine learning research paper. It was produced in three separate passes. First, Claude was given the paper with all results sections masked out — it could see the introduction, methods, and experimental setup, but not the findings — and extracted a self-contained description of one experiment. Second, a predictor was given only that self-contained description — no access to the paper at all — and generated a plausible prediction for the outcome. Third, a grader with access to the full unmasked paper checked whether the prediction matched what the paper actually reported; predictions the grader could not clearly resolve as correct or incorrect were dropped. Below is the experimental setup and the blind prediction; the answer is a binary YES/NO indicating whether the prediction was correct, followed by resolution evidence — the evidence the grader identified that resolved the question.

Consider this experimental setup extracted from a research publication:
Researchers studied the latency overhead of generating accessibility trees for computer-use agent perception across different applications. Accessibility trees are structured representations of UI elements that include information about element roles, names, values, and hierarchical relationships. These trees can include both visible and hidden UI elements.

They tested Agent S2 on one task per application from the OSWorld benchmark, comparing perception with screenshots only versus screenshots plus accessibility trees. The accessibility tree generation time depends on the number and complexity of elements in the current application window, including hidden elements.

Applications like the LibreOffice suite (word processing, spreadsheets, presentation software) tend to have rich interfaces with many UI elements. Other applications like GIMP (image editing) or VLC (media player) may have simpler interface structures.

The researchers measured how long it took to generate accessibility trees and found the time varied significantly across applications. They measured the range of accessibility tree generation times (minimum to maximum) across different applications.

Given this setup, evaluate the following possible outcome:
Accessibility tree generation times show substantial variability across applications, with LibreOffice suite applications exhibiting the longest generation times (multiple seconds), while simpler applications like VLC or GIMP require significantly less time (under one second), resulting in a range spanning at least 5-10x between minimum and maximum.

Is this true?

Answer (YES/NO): NO